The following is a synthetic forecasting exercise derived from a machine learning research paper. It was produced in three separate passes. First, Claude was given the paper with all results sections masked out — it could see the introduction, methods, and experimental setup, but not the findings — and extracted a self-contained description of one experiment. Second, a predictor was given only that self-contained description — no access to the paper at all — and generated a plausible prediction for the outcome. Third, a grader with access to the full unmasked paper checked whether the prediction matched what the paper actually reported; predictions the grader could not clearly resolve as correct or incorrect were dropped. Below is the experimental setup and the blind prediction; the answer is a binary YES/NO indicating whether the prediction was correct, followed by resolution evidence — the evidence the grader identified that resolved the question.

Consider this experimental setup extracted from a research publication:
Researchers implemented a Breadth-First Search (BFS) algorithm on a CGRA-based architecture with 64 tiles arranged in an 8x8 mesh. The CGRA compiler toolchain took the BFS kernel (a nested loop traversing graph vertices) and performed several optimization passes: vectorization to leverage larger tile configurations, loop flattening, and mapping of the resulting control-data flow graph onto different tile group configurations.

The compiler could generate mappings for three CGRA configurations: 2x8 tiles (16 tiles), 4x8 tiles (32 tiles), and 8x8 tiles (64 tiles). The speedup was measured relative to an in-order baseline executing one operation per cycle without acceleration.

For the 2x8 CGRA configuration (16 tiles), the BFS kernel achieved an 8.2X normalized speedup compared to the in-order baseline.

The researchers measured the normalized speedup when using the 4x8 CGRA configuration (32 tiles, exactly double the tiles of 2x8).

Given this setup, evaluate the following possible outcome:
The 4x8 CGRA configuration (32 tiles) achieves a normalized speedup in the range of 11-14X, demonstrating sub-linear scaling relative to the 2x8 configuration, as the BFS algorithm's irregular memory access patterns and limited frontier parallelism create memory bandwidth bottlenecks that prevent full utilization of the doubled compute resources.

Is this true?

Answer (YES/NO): NO